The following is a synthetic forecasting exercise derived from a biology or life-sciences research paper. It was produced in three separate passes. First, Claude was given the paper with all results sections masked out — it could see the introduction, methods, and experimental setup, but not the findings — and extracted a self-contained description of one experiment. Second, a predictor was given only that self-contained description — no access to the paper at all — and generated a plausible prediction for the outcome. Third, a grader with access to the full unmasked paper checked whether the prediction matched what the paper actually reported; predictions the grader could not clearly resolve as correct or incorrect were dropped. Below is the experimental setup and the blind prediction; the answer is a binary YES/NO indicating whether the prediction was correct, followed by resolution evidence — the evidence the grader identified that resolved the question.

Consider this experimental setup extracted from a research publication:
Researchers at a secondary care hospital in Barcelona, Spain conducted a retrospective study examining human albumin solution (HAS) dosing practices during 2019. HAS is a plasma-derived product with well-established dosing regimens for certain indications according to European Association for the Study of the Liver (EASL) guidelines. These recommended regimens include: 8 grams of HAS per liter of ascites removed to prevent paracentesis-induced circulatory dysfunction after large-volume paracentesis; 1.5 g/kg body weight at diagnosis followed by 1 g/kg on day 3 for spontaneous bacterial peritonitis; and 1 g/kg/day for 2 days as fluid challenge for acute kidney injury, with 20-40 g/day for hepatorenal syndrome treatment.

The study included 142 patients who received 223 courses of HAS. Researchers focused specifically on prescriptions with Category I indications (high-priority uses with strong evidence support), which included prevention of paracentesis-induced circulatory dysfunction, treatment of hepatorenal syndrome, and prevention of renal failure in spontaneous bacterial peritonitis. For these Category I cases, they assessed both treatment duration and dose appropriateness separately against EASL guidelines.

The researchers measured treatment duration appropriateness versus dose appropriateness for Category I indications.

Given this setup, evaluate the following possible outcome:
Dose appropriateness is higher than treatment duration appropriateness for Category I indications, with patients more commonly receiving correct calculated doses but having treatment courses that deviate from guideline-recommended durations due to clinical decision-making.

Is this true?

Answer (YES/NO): NO